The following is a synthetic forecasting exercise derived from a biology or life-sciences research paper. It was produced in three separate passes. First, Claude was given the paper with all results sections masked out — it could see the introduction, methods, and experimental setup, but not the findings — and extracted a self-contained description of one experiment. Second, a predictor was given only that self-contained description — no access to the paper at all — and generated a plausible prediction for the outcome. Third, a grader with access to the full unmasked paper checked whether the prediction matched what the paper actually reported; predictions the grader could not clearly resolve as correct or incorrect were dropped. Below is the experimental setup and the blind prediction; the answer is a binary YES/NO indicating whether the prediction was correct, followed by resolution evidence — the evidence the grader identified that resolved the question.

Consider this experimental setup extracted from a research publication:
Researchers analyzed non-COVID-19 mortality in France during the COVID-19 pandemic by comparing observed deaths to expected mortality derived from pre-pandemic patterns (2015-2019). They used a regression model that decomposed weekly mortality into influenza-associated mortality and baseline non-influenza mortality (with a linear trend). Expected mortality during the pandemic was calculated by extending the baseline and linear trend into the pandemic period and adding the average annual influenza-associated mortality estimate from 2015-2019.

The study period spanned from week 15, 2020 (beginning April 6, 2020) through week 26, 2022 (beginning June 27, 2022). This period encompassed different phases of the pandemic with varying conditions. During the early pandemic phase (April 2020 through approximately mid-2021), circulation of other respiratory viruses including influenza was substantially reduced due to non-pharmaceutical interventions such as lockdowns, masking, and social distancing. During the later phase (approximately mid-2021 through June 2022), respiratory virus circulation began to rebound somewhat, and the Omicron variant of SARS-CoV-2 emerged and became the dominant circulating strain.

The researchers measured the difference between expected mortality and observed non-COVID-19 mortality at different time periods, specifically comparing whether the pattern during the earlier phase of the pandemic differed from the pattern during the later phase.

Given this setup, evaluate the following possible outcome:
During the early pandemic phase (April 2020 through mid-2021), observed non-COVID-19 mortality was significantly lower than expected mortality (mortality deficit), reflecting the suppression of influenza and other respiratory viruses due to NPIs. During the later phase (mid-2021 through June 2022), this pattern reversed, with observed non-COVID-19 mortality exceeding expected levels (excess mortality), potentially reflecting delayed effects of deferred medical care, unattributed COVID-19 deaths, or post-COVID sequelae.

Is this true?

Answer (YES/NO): NO